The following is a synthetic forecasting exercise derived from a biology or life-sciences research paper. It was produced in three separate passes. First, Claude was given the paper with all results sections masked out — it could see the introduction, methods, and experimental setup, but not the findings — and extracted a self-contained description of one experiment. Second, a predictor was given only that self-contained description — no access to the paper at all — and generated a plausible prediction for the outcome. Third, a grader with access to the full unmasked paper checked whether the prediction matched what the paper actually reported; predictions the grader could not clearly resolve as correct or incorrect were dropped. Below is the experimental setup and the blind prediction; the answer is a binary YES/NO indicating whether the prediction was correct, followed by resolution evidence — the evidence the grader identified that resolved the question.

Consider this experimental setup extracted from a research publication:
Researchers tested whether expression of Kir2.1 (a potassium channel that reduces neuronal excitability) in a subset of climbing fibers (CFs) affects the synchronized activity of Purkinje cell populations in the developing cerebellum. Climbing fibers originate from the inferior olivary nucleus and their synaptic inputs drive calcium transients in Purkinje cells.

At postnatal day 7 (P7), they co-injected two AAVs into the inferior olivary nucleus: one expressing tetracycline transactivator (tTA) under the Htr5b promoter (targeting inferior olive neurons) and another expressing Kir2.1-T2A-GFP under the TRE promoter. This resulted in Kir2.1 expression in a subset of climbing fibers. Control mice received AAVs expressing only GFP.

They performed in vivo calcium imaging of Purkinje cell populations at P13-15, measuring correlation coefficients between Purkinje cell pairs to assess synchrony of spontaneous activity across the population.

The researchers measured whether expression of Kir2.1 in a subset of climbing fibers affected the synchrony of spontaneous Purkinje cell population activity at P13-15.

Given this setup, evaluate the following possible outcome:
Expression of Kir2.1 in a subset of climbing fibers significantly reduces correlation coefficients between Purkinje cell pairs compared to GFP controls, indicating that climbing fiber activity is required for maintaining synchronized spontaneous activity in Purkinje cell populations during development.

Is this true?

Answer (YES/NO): YES